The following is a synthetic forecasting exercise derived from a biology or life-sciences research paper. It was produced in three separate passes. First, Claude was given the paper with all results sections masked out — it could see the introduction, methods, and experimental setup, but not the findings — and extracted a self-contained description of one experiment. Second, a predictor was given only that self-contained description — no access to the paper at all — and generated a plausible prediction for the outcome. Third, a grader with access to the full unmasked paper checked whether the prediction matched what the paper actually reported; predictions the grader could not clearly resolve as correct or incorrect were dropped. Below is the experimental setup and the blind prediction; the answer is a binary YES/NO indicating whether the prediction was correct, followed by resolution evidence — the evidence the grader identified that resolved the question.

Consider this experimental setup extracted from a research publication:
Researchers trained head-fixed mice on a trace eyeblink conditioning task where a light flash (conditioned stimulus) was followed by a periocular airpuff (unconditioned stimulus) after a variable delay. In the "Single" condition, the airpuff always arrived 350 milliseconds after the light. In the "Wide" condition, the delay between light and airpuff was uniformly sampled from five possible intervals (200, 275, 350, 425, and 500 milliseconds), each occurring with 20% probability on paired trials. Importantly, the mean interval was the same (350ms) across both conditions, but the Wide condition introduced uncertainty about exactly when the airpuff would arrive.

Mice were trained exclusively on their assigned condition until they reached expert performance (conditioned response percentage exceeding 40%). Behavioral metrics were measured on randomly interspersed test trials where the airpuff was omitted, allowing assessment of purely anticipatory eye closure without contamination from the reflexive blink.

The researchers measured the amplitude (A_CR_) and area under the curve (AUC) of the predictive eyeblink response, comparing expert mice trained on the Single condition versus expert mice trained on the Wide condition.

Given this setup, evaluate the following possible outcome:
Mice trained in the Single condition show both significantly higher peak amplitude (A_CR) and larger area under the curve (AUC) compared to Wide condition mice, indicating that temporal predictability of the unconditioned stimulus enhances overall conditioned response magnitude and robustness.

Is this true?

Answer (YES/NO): NO